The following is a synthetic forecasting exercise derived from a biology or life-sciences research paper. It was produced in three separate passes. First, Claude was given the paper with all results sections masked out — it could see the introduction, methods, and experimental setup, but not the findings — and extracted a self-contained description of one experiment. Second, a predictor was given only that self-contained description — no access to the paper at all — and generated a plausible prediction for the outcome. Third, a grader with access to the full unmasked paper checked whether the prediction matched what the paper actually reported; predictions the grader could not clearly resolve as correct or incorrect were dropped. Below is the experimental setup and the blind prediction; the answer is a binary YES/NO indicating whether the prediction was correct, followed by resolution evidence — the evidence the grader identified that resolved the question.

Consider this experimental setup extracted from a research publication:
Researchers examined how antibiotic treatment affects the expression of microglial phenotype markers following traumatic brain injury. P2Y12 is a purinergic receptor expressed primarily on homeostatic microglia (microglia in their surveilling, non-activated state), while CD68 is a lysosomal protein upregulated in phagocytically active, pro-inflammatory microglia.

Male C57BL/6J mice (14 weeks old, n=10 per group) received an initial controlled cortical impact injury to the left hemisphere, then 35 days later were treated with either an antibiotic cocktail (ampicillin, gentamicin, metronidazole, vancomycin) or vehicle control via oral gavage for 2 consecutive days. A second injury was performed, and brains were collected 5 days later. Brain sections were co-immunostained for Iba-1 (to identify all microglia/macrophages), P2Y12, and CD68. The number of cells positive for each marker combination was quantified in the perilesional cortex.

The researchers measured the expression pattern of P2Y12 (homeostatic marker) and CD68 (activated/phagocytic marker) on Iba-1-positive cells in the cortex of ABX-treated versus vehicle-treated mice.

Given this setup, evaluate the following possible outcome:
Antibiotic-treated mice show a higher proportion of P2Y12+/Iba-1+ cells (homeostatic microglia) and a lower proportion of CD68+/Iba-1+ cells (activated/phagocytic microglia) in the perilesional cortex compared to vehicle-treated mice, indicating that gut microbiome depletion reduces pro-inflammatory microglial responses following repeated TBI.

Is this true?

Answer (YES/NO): NO